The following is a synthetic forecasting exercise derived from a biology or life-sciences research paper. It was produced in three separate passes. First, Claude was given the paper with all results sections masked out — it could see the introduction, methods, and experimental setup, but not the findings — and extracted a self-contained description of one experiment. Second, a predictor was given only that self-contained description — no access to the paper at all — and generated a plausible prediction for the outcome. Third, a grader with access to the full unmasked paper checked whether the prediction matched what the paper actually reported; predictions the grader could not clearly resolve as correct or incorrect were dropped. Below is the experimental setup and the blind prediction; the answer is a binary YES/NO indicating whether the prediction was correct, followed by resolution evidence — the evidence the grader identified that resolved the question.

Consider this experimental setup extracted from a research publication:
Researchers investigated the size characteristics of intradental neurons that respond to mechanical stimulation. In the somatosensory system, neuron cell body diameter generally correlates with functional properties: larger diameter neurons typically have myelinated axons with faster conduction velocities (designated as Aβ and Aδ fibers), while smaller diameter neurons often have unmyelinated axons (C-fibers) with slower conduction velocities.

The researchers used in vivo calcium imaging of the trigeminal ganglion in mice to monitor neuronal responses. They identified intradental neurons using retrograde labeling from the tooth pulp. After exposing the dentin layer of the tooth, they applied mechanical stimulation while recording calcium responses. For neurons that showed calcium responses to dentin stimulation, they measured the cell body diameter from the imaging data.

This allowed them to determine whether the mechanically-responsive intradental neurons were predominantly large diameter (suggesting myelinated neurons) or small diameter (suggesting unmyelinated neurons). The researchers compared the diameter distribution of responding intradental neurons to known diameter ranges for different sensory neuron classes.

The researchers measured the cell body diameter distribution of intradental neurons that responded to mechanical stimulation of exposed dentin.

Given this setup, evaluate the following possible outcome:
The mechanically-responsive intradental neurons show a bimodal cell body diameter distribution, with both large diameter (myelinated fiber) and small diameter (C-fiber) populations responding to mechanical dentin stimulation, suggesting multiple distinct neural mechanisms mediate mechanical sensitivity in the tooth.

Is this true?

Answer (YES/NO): NO